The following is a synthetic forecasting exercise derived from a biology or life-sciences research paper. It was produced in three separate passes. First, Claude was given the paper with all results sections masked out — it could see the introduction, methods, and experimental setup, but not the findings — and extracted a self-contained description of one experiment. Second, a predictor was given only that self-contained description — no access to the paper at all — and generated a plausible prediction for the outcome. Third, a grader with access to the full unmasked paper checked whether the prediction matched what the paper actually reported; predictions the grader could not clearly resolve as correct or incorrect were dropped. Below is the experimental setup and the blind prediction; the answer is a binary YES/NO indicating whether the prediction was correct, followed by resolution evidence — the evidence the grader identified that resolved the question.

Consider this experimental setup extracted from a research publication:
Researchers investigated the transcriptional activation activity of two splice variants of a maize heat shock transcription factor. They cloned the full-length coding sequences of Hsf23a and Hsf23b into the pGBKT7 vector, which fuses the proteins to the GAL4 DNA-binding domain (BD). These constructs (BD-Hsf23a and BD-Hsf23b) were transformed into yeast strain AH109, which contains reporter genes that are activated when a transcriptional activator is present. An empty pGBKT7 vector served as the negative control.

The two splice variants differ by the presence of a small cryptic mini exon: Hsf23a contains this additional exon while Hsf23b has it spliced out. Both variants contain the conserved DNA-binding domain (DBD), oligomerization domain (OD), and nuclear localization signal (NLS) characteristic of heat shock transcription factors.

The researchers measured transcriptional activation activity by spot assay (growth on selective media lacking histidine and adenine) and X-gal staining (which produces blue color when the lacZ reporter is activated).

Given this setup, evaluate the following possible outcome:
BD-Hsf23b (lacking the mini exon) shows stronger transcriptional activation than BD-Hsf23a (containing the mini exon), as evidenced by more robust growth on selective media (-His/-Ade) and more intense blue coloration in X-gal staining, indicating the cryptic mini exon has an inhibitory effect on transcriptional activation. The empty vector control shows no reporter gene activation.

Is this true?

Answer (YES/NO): YES